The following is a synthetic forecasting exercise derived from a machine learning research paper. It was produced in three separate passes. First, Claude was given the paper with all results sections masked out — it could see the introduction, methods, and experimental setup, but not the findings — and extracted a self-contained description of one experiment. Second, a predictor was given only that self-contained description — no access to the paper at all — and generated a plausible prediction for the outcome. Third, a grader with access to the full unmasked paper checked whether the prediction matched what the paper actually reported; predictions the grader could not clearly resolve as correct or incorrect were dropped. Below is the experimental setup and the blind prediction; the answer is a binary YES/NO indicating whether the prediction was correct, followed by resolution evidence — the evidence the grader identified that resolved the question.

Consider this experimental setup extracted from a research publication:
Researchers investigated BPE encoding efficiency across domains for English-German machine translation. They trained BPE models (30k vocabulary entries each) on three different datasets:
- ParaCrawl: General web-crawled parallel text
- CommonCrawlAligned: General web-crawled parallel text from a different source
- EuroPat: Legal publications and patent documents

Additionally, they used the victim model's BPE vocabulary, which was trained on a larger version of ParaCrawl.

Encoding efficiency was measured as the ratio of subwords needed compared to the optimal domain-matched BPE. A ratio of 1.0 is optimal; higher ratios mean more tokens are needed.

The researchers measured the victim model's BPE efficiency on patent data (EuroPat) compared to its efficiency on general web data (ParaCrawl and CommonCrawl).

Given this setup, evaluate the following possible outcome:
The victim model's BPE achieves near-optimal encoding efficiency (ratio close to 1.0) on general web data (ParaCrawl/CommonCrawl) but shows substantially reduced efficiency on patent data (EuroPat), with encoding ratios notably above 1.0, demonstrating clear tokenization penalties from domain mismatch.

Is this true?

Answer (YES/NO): NO